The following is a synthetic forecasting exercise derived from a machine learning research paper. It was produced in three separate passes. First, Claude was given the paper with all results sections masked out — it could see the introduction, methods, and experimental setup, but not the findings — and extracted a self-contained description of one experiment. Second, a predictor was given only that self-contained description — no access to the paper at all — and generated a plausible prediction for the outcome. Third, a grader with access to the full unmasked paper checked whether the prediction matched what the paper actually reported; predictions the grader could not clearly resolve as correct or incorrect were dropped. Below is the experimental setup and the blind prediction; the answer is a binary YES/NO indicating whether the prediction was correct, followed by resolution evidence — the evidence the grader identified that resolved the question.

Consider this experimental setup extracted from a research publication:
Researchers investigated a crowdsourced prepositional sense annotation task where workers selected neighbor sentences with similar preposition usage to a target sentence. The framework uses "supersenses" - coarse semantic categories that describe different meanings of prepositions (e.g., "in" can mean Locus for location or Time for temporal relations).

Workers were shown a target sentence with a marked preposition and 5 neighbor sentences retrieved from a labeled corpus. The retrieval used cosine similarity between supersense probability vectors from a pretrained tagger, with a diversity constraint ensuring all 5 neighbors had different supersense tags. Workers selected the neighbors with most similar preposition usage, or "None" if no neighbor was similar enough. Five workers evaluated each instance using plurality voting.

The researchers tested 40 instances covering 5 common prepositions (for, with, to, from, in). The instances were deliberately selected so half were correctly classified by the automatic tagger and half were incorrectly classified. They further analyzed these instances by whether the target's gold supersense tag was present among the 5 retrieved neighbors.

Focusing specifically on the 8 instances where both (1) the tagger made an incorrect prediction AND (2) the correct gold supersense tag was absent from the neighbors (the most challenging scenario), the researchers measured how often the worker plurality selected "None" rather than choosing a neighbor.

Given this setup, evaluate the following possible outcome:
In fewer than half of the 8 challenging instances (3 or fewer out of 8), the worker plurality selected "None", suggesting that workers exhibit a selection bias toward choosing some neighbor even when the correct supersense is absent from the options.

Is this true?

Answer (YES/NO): NO